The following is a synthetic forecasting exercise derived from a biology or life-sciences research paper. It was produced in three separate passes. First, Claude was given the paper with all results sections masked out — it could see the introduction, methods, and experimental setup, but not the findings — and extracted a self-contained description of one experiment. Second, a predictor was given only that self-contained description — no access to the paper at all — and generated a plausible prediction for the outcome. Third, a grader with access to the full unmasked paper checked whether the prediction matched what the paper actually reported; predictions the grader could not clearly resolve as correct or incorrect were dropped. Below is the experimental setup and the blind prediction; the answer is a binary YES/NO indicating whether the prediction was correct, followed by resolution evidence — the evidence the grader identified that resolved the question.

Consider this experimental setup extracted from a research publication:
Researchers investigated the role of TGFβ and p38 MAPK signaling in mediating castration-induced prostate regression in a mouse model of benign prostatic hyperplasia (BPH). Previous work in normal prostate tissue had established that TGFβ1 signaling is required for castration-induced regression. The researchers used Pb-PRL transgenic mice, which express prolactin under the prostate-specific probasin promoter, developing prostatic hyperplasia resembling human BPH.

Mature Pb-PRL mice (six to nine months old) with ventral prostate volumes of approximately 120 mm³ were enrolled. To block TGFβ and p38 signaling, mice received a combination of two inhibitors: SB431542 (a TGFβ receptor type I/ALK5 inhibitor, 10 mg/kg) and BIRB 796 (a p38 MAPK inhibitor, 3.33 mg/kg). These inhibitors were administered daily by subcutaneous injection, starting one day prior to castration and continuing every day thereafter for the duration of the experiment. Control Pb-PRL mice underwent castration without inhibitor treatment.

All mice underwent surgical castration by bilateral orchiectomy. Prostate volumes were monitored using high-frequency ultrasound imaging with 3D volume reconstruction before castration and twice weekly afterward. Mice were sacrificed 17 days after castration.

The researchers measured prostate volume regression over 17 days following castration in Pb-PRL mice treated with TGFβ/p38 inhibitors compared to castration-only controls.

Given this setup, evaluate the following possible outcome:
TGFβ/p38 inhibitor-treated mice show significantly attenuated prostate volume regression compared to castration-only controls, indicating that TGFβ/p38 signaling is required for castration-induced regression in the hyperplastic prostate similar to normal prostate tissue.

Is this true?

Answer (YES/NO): NO